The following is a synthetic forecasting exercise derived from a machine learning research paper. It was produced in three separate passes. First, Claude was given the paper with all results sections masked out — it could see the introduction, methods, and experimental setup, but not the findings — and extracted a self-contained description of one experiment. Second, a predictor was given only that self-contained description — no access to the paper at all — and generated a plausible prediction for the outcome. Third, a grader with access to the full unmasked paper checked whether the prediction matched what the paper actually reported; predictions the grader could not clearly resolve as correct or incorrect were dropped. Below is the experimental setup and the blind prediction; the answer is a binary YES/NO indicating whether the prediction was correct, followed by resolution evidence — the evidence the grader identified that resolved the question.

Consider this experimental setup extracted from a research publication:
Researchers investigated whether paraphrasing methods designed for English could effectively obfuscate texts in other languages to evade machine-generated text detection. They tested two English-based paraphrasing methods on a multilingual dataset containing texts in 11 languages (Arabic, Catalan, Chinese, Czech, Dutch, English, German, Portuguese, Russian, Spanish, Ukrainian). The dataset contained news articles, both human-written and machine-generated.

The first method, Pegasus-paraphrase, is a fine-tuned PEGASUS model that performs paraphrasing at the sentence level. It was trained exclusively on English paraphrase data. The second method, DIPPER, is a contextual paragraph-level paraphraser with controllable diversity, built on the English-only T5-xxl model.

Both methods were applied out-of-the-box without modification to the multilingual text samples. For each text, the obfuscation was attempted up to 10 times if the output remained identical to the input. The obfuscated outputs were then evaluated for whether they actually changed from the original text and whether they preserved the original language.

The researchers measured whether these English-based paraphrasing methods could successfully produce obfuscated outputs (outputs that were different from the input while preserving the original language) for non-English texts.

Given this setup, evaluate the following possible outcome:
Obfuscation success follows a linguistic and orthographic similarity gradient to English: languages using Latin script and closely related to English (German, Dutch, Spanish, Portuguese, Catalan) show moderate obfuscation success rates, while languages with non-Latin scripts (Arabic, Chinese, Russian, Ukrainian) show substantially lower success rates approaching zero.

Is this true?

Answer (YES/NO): NO